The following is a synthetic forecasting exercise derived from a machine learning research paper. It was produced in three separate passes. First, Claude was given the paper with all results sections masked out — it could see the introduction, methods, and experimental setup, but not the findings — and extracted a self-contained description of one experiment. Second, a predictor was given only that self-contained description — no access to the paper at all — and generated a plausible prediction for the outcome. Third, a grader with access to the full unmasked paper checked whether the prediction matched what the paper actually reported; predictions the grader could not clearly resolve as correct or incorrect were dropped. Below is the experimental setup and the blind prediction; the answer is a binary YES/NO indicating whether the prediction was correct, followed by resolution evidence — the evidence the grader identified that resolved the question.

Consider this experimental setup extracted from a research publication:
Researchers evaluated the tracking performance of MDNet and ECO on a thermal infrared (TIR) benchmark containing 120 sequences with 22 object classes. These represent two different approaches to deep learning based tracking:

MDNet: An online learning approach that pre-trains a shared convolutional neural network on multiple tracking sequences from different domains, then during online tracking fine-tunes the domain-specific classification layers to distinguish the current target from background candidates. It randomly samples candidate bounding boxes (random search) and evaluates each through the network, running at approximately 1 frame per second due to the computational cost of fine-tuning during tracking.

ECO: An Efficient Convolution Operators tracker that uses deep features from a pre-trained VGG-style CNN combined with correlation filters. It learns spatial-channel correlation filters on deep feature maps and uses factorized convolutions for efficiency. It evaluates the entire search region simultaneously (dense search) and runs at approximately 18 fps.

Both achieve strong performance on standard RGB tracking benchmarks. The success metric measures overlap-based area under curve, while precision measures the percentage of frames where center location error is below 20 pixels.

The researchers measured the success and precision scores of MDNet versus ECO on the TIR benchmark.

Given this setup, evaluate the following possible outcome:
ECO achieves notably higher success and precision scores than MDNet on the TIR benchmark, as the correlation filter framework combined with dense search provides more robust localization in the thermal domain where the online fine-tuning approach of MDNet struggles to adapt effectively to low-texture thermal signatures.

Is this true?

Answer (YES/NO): NO